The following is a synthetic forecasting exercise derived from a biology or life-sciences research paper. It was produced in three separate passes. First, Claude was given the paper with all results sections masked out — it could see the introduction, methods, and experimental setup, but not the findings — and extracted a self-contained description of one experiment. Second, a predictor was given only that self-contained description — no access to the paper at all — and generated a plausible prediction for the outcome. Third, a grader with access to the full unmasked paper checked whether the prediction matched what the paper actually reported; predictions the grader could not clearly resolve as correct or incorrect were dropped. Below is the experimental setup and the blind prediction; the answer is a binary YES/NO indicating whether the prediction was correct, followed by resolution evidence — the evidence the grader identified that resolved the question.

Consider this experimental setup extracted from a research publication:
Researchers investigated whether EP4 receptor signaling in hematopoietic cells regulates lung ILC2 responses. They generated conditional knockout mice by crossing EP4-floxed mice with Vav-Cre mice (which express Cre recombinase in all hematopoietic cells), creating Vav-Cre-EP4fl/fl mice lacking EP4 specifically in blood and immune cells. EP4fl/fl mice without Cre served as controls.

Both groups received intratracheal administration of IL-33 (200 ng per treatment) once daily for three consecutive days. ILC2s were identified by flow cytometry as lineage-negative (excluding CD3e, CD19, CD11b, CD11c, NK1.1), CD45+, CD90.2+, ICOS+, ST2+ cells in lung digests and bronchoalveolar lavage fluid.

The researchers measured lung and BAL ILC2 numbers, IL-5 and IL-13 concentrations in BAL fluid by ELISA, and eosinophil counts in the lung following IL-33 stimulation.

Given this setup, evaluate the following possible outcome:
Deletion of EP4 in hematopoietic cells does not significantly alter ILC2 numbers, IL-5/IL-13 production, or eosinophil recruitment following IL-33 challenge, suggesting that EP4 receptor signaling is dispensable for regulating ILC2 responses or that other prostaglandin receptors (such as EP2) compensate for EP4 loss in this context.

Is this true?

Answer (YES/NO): NO